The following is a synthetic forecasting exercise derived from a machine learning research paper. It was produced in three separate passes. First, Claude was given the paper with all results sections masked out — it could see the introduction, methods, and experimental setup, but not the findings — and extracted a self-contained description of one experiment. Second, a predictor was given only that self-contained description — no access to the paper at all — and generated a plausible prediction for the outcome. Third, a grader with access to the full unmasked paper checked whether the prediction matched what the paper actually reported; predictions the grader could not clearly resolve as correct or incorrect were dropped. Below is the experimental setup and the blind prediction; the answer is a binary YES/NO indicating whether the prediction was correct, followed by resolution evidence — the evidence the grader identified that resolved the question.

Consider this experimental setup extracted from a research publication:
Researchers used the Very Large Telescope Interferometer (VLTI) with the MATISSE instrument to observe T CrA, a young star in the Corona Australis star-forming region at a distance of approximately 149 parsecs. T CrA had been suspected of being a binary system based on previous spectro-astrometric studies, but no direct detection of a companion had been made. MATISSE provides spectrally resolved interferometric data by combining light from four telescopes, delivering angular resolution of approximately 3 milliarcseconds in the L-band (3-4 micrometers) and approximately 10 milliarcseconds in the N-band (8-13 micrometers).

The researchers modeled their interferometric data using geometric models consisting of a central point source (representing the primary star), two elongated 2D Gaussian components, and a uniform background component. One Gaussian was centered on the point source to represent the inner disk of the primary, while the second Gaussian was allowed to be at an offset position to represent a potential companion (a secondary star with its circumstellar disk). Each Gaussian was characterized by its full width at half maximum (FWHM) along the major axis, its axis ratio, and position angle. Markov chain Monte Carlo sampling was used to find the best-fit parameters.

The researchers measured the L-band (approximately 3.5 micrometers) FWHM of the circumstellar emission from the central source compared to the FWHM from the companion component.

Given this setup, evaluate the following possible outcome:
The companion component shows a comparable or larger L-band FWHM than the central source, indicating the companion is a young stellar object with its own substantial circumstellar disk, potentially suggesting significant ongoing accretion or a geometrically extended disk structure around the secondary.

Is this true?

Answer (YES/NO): YES